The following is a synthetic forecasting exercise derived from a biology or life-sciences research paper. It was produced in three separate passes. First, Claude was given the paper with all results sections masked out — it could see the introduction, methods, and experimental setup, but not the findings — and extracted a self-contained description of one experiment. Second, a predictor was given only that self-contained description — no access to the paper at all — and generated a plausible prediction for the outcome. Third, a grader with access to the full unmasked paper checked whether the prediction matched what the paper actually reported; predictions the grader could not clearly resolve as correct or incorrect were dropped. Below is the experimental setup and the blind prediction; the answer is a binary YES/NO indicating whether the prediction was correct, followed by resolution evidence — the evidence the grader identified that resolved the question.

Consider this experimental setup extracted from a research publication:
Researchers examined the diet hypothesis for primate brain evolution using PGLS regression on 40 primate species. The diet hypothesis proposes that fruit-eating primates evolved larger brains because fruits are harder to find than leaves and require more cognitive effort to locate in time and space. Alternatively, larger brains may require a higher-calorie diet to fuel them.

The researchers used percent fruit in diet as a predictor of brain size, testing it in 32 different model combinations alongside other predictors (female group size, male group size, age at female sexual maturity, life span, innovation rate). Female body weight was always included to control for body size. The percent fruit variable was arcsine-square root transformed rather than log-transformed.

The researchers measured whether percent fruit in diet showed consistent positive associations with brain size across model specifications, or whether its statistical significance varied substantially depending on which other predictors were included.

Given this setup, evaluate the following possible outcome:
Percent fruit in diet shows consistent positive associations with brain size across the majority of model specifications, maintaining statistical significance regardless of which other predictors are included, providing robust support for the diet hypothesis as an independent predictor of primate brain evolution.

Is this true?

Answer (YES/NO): NO